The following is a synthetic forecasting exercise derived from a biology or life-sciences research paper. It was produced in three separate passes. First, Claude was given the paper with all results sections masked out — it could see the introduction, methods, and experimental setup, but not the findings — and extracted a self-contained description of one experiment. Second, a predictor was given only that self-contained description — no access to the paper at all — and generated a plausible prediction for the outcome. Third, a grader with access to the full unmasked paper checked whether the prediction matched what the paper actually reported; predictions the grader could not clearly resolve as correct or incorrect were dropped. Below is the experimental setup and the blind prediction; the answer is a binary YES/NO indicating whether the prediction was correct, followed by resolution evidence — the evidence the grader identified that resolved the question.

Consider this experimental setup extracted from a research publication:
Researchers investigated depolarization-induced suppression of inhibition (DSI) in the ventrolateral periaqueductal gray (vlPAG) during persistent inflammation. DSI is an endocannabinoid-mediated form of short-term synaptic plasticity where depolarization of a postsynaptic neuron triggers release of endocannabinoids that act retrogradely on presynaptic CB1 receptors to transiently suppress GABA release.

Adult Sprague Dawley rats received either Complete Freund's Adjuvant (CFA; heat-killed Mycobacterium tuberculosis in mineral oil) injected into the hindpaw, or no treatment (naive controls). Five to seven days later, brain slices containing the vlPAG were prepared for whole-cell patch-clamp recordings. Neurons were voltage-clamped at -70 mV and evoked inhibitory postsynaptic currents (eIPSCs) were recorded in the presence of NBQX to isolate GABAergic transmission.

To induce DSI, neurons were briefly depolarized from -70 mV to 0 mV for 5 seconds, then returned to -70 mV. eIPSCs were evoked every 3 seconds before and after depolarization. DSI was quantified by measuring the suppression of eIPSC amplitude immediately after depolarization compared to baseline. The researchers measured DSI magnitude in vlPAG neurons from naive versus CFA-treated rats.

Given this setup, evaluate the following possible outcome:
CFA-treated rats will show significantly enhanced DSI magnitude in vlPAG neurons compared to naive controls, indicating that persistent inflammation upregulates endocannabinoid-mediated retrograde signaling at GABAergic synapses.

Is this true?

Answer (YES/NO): NO